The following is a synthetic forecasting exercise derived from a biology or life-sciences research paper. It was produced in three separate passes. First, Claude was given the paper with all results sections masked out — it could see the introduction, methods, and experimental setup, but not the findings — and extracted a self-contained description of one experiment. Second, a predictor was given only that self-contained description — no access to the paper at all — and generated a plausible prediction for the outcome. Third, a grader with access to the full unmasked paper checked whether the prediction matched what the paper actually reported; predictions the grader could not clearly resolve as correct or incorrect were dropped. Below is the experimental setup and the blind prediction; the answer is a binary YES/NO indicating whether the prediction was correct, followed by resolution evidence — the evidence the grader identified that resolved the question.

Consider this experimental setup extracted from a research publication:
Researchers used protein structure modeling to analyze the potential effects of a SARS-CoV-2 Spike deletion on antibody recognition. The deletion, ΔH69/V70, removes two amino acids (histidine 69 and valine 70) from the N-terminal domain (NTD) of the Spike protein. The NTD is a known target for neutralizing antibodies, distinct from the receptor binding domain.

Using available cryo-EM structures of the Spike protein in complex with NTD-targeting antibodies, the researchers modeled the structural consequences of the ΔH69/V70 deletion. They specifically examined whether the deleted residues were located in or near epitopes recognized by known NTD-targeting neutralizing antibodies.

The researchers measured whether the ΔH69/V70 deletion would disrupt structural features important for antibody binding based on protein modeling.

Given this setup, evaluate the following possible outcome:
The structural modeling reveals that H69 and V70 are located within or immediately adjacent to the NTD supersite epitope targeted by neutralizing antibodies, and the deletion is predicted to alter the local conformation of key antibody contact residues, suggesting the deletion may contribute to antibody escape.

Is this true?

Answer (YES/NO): NO